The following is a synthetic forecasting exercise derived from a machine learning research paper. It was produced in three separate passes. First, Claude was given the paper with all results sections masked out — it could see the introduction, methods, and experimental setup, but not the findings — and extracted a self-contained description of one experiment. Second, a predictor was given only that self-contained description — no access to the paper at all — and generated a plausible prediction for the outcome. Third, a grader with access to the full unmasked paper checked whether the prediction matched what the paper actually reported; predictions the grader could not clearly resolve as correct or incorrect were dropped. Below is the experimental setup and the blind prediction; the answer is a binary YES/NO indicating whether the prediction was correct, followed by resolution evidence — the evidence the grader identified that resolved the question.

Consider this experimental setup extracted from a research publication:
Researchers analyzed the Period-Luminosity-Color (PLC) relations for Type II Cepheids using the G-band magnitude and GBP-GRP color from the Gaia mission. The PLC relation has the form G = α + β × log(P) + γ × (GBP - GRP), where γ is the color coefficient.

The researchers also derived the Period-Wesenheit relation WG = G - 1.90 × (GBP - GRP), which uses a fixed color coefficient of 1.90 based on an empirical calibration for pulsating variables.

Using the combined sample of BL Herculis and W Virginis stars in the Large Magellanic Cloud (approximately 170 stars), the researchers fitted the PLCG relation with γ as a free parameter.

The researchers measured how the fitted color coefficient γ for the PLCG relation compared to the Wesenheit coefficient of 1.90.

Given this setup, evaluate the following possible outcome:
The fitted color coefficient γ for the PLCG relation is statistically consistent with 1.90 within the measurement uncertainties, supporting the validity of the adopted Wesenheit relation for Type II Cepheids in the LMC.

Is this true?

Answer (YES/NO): NO